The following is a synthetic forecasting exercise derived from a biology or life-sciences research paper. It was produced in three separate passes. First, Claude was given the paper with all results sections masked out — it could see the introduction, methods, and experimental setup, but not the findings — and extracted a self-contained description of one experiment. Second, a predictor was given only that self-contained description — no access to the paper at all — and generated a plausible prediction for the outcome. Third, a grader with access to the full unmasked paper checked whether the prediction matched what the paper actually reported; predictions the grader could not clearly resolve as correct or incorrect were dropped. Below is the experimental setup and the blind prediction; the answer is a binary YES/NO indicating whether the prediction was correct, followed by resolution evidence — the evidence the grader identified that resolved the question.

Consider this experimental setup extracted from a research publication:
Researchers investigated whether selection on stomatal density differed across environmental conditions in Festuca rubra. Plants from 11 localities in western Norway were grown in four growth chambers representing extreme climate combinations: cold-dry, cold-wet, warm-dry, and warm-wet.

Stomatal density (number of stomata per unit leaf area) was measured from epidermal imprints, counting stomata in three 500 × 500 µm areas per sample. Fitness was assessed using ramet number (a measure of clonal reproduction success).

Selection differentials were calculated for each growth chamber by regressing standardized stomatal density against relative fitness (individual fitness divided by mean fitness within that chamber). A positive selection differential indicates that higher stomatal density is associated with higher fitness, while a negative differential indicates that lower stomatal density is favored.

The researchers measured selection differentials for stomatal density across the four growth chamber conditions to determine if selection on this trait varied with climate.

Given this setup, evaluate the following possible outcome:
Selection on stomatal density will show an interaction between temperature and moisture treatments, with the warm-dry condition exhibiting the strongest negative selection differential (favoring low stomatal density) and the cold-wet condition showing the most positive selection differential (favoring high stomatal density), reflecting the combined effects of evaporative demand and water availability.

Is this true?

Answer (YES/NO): NO